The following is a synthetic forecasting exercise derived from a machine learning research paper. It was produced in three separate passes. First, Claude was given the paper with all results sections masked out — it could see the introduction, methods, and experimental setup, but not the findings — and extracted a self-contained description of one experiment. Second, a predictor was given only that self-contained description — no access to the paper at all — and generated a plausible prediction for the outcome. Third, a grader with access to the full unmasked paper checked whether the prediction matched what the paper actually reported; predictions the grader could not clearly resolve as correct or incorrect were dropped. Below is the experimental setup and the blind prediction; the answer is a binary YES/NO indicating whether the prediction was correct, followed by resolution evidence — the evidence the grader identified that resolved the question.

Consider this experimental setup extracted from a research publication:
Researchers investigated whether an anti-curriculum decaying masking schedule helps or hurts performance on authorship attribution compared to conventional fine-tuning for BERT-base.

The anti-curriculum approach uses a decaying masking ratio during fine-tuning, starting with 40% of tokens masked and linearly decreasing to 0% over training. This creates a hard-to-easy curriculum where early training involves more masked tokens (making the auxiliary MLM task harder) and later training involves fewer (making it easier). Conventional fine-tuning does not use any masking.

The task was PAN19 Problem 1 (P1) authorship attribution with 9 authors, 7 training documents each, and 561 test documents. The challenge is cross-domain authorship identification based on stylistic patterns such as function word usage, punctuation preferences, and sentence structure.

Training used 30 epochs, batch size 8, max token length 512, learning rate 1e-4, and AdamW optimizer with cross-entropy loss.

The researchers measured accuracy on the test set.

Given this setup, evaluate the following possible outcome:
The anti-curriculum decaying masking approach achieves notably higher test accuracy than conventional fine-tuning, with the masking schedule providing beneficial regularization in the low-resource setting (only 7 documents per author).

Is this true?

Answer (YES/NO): NO